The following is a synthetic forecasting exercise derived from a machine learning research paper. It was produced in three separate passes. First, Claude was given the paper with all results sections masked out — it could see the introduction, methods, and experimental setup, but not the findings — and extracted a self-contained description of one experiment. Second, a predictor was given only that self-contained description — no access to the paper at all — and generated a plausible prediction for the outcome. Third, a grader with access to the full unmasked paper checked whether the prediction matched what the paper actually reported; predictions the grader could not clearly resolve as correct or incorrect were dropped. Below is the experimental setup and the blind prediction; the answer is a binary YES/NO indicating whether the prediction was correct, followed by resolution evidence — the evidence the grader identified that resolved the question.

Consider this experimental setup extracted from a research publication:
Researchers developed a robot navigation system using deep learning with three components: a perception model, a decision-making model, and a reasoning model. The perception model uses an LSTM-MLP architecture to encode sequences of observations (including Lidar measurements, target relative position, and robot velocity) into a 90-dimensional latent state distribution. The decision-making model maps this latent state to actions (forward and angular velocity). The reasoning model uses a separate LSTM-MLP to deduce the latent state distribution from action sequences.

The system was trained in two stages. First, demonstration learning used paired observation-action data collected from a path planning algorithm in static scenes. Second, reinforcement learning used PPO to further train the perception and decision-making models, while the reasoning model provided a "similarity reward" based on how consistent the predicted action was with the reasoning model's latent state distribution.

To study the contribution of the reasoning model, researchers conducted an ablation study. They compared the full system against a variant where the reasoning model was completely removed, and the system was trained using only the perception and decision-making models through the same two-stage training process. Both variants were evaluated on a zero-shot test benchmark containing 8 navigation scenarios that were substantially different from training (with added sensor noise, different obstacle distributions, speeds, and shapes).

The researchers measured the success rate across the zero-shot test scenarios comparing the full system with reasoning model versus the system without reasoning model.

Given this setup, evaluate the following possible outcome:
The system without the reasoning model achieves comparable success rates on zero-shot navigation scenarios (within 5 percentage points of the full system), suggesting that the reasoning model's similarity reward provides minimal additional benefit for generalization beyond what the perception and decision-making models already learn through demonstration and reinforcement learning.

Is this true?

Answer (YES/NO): NO